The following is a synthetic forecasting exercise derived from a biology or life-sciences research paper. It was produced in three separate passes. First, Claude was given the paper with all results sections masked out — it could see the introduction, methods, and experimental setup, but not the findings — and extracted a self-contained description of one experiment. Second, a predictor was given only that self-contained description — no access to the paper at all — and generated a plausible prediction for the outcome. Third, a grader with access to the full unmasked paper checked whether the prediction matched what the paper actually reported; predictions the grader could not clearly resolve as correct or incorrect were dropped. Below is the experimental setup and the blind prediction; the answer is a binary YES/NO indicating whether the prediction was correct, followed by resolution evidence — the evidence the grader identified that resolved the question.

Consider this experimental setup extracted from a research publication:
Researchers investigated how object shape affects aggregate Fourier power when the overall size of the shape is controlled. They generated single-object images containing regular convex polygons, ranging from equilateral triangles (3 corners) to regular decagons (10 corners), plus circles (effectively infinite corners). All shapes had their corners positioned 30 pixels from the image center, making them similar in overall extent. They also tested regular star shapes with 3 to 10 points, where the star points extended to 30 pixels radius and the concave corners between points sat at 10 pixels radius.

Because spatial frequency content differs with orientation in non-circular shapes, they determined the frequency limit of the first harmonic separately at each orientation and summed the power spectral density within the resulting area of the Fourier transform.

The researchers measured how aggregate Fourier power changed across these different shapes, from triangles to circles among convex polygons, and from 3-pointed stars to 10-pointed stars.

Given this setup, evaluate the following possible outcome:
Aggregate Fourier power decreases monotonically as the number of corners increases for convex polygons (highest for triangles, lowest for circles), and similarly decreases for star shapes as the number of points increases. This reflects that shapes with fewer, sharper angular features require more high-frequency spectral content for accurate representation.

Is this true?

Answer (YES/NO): NO